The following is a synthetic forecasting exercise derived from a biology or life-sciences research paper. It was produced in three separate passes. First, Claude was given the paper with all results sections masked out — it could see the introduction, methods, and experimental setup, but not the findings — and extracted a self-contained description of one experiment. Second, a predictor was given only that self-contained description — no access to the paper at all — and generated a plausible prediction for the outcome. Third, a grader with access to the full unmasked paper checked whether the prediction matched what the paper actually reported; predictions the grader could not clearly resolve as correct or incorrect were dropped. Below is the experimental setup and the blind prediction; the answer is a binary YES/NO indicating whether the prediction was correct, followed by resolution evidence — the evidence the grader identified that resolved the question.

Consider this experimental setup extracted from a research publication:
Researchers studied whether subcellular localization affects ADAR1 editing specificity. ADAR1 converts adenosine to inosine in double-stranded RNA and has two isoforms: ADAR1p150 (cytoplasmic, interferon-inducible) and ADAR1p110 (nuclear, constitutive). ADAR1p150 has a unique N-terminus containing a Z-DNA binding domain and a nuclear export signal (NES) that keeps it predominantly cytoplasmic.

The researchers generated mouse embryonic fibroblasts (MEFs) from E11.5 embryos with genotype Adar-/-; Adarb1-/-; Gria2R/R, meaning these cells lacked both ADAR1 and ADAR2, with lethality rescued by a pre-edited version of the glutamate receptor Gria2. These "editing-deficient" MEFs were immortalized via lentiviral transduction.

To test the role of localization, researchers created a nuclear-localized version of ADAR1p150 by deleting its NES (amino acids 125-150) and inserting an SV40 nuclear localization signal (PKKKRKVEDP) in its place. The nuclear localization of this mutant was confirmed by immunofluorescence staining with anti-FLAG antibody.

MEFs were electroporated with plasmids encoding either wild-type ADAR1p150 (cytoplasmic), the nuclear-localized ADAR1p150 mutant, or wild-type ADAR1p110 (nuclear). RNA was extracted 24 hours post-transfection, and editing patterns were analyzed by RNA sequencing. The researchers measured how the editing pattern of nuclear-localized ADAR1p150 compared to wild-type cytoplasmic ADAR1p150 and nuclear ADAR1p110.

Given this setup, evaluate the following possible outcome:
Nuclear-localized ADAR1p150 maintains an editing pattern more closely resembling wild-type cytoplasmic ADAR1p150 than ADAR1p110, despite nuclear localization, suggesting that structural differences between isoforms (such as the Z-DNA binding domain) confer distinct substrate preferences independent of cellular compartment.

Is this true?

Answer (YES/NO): NO